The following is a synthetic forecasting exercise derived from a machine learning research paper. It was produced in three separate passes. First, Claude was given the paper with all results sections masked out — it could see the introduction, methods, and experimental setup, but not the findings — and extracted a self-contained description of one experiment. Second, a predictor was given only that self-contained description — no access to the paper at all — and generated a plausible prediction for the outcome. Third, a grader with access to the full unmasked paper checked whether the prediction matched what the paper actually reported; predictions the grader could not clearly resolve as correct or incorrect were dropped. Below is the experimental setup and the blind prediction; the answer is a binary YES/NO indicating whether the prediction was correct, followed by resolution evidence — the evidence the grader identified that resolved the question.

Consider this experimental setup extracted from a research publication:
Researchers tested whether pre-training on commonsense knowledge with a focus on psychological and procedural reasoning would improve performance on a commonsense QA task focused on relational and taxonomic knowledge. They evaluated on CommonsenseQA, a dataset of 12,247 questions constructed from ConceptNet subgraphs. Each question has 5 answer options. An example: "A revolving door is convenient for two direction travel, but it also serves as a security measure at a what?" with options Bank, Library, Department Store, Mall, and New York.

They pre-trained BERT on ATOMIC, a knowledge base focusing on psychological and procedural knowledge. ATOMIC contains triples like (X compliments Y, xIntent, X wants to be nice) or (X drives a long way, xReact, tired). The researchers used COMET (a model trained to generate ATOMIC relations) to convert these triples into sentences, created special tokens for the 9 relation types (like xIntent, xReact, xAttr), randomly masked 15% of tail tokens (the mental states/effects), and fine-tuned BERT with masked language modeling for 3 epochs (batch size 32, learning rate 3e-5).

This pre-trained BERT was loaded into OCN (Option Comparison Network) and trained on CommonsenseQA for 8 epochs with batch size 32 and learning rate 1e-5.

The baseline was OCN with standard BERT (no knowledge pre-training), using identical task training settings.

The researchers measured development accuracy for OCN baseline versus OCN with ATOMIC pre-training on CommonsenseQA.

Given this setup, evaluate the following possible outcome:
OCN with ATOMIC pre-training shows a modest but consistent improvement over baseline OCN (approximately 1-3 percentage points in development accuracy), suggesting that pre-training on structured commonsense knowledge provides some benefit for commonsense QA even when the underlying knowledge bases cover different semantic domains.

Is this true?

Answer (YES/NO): NO